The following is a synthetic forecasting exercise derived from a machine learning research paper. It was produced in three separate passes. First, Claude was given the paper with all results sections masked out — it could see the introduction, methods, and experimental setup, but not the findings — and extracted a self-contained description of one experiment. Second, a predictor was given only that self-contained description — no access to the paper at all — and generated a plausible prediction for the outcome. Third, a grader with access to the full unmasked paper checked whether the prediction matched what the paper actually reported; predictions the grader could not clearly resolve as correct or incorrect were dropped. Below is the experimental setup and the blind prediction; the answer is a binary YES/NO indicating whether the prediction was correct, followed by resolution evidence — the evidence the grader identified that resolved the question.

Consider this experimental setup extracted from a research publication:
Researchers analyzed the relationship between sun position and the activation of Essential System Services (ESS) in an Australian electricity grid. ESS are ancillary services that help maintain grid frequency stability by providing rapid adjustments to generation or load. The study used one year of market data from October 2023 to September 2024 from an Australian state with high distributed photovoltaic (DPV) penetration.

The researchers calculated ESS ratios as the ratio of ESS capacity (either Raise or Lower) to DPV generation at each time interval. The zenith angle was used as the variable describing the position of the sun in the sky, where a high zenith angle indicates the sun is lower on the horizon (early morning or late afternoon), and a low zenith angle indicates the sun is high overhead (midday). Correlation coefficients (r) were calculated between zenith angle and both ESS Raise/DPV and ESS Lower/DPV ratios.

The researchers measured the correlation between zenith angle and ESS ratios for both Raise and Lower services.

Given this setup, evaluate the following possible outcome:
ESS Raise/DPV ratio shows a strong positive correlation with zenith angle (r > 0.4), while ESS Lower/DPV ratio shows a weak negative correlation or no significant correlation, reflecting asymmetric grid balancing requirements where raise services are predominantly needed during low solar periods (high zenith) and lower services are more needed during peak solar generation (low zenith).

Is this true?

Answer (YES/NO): NO